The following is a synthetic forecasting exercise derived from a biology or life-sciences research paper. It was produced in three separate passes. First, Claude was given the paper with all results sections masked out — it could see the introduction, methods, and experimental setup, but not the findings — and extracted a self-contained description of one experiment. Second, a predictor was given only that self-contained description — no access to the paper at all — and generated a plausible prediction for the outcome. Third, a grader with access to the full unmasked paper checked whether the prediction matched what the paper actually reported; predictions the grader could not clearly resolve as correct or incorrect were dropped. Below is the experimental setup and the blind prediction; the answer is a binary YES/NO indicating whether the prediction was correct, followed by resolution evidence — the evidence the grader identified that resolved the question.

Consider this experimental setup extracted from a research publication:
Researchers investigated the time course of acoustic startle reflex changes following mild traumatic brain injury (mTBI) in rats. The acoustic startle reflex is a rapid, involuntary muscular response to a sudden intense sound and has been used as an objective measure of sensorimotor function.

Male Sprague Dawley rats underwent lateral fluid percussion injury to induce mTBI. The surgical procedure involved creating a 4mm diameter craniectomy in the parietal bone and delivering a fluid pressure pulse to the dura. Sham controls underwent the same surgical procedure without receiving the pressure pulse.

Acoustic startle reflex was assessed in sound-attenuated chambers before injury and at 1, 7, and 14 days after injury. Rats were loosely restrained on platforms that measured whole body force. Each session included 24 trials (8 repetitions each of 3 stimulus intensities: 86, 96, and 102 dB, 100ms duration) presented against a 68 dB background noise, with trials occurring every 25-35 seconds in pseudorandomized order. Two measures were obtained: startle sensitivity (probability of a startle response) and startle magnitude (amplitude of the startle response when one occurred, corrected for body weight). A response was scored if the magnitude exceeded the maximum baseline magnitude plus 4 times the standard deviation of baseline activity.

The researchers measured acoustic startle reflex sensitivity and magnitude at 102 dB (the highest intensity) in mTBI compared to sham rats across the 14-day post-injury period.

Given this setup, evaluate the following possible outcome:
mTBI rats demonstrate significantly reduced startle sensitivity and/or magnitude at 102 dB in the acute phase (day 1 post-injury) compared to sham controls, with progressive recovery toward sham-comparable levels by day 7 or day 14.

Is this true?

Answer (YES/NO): NO